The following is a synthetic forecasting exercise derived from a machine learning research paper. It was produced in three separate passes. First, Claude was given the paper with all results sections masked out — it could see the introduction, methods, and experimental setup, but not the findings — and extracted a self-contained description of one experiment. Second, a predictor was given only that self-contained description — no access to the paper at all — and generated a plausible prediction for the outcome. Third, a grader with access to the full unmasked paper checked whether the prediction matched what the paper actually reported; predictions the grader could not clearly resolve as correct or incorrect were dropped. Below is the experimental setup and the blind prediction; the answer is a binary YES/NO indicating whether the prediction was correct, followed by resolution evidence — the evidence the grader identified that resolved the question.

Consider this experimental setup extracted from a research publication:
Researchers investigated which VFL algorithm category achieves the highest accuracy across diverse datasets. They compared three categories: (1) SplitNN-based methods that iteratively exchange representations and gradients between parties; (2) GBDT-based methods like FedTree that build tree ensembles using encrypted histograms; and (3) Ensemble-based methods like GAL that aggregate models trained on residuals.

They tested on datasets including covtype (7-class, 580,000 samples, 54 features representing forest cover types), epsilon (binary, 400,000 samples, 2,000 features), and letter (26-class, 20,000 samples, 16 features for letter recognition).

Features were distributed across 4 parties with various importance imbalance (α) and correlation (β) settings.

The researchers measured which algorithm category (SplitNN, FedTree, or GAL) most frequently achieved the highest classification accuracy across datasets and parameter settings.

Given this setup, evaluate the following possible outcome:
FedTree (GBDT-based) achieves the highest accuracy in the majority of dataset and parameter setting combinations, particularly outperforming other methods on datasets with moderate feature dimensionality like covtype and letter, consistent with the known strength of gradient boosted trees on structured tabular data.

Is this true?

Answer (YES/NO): NO